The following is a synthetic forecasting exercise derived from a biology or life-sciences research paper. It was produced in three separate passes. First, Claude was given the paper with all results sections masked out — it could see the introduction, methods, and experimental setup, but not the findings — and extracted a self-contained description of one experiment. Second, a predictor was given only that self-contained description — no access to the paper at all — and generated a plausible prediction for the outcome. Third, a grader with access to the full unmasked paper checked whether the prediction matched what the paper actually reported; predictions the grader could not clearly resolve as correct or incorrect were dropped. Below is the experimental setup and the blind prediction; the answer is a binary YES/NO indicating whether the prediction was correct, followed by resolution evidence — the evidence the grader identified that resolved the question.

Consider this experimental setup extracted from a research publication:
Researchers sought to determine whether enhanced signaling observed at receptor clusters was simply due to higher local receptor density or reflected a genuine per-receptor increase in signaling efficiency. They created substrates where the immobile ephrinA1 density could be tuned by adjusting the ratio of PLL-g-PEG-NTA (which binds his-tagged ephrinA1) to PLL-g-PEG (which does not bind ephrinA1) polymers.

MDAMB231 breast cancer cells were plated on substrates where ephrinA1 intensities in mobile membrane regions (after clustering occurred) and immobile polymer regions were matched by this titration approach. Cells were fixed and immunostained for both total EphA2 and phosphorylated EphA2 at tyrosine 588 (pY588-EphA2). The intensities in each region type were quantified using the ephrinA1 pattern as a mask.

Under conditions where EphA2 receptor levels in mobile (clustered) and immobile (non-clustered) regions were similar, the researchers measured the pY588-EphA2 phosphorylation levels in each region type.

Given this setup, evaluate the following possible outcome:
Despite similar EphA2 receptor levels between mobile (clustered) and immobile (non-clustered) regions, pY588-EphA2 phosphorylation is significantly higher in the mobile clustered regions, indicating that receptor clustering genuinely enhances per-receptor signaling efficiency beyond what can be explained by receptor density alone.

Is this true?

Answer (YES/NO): YES